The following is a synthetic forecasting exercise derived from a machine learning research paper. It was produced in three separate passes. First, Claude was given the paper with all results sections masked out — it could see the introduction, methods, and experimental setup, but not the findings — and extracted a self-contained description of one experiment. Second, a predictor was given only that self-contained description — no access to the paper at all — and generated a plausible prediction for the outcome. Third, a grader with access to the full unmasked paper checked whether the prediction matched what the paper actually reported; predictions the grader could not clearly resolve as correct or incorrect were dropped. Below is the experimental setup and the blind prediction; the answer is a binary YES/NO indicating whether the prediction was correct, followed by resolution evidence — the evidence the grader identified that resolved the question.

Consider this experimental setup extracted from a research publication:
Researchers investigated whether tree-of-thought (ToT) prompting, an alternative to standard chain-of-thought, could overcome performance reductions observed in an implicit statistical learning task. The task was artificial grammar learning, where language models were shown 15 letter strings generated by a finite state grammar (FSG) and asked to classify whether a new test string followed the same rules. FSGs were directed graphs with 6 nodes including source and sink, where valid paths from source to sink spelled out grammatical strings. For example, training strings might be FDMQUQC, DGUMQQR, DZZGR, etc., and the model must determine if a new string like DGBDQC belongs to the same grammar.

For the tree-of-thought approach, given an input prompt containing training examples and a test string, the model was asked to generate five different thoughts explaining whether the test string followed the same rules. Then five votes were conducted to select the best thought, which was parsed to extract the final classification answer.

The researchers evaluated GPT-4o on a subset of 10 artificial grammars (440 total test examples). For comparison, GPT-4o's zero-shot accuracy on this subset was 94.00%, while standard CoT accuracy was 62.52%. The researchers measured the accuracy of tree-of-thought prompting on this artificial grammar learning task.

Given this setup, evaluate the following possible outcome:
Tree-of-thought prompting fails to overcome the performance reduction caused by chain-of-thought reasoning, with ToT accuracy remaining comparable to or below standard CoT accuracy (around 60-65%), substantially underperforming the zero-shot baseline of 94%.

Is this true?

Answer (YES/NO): YES